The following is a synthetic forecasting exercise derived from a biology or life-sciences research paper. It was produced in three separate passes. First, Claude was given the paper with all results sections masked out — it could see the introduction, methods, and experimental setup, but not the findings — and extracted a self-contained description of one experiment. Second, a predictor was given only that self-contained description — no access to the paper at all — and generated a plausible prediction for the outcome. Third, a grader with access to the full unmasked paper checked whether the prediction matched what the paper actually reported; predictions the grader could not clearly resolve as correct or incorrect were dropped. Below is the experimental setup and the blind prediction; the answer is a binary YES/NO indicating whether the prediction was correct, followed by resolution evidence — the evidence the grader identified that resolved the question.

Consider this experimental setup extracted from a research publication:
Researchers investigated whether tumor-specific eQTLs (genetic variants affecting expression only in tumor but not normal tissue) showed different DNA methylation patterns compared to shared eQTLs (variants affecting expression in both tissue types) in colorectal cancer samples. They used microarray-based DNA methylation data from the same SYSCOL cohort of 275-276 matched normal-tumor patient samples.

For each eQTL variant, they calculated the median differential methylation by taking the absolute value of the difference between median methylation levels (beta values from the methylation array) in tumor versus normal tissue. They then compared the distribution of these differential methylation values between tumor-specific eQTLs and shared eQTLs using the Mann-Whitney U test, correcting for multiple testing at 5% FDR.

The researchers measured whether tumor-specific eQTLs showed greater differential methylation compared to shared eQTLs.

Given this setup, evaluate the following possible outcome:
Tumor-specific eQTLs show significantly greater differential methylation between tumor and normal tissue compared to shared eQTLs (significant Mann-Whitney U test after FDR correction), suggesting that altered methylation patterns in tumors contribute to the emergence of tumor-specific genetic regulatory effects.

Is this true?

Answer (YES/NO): YES